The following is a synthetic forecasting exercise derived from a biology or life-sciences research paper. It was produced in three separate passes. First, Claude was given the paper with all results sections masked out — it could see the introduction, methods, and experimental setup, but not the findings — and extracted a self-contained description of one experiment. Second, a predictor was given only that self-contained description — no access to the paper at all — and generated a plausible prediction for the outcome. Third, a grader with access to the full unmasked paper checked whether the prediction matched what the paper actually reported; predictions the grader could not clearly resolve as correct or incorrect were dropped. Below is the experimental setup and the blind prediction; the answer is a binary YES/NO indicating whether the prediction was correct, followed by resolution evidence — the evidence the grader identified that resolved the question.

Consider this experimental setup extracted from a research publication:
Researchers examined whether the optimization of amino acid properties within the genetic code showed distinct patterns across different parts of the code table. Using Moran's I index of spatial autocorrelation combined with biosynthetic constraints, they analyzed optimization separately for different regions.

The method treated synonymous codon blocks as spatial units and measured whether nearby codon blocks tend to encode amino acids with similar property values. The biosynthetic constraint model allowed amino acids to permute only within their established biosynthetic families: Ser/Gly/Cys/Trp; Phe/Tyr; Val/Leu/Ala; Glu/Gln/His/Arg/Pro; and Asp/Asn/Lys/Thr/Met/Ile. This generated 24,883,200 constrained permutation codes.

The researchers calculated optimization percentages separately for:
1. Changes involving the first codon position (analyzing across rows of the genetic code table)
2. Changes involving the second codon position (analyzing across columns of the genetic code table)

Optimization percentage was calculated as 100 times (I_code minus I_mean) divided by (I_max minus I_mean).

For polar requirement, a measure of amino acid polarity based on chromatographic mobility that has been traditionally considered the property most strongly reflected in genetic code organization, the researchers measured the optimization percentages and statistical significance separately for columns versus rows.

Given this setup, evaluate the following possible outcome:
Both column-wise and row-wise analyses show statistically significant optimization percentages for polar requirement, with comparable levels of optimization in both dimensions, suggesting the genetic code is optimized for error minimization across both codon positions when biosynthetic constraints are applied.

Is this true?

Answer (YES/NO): NO